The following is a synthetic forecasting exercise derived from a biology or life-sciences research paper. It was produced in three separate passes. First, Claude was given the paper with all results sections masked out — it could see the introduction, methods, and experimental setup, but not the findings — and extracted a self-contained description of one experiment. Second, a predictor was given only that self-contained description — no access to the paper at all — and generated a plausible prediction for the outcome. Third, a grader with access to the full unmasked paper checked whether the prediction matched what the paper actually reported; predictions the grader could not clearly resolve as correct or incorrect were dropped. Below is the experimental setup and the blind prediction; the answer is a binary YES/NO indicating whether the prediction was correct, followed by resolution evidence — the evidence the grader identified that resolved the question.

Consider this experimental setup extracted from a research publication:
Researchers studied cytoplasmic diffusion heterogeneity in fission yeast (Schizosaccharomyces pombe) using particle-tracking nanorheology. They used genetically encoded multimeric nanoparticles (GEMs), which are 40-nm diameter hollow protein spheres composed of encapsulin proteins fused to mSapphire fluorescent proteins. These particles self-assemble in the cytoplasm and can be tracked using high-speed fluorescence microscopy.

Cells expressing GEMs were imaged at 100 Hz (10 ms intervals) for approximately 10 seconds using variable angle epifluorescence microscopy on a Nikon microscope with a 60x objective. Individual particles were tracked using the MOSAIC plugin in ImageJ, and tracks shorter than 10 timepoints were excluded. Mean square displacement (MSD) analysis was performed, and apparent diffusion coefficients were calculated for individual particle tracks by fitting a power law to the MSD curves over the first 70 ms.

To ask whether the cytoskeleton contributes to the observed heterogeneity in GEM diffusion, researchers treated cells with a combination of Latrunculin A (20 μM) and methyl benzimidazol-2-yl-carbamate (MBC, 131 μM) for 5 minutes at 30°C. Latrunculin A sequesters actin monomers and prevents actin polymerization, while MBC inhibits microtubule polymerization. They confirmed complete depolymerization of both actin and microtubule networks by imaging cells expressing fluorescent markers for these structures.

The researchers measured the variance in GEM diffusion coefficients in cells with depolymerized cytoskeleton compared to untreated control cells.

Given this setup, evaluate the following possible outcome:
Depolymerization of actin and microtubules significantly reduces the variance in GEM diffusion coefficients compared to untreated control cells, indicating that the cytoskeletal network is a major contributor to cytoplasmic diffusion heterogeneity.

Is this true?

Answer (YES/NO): NO